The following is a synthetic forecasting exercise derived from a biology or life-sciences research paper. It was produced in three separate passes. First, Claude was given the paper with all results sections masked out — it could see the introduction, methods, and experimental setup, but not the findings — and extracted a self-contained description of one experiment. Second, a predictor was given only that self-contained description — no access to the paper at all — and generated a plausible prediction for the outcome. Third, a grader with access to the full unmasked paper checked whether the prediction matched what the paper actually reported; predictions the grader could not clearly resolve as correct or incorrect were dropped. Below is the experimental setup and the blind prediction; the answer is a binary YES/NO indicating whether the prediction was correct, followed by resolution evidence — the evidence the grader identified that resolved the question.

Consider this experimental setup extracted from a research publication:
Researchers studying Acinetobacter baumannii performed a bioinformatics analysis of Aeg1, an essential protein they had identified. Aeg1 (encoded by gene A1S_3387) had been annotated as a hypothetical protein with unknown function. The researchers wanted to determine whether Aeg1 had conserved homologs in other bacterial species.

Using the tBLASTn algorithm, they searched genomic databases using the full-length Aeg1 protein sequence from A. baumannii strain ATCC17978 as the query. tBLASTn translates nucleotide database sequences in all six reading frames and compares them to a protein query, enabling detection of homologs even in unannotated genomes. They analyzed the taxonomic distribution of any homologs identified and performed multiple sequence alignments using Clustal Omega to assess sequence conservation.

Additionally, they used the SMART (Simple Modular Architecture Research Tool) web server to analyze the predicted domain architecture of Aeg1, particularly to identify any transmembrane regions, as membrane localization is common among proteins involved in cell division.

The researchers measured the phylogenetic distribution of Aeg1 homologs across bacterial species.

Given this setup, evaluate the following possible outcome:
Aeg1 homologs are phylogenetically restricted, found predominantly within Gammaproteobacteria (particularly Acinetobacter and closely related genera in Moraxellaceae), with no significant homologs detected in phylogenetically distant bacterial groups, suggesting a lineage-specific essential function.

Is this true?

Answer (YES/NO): NO